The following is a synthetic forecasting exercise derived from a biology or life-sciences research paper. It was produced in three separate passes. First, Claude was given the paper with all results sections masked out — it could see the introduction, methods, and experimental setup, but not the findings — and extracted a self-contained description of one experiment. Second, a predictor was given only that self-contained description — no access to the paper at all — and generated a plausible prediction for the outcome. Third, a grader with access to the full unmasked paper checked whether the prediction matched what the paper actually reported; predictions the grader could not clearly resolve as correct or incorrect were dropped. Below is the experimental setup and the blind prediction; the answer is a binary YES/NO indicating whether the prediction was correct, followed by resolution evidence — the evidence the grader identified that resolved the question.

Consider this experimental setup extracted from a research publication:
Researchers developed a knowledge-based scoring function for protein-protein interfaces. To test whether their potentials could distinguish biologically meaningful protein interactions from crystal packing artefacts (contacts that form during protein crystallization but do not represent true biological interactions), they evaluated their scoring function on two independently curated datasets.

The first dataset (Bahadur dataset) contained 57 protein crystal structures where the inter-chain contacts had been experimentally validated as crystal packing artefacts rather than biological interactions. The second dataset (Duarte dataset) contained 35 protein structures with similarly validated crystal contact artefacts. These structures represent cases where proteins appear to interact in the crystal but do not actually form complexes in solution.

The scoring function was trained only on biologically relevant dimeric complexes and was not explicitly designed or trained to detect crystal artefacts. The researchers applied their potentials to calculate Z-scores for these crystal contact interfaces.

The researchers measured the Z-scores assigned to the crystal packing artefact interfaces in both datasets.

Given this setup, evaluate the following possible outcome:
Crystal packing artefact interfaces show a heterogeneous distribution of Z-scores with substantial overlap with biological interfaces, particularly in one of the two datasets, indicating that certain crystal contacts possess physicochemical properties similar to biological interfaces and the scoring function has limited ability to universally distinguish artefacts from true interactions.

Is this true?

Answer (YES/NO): NO